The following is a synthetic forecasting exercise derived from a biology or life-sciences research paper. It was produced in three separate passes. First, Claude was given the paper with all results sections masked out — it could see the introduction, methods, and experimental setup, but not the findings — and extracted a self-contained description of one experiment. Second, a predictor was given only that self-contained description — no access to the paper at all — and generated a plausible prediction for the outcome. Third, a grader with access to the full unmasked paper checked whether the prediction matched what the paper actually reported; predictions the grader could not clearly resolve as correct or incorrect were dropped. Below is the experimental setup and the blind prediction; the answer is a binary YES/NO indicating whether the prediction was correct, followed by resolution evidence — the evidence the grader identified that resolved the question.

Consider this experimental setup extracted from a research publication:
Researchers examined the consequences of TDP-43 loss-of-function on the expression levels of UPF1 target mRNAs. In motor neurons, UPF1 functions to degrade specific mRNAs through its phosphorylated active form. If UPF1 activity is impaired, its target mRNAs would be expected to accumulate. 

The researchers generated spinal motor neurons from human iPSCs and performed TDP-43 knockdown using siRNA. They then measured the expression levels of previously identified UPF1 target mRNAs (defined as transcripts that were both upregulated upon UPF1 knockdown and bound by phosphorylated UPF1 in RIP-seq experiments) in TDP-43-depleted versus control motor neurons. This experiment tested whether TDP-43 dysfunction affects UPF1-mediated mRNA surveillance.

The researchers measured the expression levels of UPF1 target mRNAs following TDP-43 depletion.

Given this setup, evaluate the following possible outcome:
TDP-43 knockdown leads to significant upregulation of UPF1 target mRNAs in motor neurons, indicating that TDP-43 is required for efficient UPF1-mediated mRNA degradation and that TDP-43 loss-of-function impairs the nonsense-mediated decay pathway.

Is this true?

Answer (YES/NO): YES